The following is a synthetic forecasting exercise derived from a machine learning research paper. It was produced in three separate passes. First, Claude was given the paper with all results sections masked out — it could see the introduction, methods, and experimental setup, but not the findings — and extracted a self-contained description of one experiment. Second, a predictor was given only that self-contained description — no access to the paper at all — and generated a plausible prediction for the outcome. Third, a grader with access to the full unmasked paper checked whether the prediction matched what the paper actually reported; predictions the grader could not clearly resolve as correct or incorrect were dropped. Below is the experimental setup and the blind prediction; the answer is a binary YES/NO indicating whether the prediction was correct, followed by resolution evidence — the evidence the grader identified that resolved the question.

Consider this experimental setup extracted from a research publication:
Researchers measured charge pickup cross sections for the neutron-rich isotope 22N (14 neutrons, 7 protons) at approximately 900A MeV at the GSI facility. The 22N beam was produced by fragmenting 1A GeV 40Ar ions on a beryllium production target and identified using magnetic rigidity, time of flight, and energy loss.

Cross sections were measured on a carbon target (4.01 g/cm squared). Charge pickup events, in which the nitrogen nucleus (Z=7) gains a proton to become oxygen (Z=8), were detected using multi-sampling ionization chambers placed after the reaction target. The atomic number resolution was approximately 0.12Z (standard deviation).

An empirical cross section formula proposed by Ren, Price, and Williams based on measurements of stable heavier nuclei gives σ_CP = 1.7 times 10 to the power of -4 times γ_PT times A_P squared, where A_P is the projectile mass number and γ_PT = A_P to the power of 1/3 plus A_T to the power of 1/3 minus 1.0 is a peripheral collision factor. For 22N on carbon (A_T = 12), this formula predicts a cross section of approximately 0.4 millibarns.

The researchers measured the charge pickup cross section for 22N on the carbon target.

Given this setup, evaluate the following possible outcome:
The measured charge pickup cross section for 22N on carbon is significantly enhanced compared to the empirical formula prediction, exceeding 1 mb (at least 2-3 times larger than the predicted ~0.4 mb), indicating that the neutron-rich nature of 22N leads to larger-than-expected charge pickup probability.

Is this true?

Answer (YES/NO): YES